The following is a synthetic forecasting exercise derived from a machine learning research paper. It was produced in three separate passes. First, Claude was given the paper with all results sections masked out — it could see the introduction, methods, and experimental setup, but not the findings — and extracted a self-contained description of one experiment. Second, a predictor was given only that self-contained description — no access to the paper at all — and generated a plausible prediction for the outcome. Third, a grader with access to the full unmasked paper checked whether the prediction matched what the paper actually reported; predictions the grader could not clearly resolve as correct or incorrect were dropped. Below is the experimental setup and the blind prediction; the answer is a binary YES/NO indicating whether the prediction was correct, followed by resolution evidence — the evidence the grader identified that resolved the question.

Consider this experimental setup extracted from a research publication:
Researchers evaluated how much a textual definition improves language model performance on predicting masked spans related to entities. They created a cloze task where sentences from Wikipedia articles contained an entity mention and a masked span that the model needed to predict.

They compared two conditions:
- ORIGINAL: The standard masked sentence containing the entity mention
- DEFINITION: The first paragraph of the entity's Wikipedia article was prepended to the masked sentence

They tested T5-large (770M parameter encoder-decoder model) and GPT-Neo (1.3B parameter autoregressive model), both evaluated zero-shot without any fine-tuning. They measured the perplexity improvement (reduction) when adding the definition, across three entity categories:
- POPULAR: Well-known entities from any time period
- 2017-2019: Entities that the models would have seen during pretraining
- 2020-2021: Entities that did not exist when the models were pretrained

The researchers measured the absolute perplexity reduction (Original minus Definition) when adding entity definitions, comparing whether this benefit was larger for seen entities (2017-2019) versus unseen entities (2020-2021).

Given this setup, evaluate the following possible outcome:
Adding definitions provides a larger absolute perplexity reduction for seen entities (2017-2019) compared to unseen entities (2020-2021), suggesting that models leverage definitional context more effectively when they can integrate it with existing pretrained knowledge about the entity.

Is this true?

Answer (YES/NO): NO